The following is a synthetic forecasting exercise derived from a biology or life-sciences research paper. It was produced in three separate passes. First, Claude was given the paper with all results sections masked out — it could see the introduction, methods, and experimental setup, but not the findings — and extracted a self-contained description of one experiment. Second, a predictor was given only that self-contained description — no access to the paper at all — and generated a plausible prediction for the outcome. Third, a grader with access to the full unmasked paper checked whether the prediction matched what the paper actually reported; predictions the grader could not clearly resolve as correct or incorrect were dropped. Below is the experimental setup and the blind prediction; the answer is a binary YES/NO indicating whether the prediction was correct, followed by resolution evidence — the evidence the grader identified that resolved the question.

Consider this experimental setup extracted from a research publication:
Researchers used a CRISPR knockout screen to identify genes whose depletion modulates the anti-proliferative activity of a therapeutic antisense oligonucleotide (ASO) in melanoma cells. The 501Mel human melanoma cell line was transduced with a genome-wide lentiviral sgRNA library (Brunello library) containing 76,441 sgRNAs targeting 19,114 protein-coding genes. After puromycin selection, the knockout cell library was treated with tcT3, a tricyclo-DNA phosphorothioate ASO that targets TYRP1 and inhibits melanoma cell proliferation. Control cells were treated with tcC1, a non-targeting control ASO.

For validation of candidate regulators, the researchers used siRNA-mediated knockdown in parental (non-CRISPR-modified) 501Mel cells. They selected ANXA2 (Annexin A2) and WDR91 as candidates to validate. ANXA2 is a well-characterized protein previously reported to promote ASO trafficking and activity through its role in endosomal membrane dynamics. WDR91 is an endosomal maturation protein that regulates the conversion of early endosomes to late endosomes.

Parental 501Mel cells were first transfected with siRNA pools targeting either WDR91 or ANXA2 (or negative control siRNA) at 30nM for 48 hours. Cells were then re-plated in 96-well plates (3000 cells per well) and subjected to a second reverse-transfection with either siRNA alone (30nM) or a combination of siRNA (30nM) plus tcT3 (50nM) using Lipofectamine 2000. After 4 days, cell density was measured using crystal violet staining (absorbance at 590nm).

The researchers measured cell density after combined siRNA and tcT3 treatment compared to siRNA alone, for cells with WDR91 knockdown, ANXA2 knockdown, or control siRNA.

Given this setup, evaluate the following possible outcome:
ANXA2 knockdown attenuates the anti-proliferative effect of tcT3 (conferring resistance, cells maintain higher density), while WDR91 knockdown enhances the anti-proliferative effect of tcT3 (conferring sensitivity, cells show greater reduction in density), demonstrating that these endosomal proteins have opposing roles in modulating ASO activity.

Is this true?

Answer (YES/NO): NO